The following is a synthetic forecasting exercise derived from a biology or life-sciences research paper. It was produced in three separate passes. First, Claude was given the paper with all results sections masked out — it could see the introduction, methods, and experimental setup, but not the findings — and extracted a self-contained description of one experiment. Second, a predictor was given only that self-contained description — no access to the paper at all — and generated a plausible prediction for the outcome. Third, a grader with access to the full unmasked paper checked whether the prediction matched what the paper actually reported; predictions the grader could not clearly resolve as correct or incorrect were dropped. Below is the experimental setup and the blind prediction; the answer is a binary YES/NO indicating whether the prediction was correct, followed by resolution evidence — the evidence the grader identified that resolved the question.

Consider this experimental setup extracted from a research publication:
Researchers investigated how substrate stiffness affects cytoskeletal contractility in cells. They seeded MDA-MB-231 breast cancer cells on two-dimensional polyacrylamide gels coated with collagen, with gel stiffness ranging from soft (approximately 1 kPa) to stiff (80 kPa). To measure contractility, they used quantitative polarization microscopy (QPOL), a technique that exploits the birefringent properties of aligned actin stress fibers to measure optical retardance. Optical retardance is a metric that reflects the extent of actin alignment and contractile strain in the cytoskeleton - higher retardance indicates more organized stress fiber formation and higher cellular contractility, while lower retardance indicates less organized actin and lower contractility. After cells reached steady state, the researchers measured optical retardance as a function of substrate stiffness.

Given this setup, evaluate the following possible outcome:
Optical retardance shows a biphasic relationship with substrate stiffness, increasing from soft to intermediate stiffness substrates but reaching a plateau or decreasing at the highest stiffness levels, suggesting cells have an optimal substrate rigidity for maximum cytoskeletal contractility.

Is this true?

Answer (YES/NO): NO